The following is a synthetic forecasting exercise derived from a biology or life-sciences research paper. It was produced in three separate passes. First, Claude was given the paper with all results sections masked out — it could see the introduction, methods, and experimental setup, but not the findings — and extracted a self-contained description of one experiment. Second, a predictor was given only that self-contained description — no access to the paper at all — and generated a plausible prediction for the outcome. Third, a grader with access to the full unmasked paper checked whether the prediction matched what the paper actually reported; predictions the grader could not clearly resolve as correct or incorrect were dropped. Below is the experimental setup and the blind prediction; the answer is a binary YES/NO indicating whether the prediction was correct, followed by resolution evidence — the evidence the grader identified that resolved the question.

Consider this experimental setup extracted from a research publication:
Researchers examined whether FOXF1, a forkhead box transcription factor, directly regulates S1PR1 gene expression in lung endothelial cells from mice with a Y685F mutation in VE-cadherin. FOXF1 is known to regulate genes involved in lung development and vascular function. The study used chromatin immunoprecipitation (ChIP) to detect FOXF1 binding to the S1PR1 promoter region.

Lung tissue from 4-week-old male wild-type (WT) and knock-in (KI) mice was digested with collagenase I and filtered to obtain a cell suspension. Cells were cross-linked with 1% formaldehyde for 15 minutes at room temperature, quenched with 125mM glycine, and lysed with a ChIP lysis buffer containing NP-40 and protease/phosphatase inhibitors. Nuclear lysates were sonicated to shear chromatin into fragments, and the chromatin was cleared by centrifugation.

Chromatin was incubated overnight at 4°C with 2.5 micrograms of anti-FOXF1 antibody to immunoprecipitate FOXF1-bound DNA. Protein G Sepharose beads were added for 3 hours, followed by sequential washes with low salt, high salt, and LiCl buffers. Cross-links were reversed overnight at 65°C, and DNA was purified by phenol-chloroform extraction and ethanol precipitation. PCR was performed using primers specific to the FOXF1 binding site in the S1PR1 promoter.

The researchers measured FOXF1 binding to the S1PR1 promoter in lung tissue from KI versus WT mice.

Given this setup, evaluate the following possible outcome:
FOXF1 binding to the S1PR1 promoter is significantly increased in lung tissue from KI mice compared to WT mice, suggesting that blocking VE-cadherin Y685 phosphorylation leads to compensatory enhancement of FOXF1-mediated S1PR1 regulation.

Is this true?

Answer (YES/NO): YES